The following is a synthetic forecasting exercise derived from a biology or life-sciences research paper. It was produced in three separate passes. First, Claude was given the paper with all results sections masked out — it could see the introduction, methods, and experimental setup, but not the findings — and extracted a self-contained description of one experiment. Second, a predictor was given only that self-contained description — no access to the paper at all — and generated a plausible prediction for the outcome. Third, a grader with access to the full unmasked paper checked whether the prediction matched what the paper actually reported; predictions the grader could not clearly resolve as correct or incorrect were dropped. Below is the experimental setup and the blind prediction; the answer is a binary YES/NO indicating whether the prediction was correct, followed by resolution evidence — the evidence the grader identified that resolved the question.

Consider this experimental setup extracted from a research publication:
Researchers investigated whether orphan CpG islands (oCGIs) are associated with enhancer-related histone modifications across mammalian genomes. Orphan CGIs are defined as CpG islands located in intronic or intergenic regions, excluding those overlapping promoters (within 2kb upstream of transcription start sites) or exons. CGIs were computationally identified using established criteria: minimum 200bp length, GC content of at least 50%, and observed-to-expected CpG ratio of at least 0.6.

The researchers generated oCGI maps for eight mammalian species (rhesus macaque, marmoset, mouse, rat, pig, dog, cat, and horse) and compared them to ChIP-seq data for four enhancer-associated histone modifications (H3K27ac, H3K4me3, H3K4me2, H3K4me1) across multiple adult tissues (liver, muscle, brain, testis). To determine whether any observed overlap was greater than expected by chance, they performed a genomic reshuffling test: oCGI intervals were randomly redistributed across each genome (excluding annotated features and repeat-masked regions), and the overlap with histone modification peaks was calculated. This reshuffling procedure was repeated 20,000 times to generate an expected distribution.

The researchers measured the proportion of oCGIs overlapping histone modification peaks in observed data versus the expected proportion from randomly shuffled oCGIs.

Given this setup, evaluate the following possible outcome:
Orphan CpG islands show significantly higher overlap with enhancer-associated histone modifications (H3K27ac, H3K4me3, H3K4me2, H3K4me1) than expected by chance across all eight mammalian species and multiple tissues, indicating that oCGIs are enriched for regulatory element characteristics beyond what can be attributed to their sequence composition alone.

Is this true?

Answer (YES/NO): YES